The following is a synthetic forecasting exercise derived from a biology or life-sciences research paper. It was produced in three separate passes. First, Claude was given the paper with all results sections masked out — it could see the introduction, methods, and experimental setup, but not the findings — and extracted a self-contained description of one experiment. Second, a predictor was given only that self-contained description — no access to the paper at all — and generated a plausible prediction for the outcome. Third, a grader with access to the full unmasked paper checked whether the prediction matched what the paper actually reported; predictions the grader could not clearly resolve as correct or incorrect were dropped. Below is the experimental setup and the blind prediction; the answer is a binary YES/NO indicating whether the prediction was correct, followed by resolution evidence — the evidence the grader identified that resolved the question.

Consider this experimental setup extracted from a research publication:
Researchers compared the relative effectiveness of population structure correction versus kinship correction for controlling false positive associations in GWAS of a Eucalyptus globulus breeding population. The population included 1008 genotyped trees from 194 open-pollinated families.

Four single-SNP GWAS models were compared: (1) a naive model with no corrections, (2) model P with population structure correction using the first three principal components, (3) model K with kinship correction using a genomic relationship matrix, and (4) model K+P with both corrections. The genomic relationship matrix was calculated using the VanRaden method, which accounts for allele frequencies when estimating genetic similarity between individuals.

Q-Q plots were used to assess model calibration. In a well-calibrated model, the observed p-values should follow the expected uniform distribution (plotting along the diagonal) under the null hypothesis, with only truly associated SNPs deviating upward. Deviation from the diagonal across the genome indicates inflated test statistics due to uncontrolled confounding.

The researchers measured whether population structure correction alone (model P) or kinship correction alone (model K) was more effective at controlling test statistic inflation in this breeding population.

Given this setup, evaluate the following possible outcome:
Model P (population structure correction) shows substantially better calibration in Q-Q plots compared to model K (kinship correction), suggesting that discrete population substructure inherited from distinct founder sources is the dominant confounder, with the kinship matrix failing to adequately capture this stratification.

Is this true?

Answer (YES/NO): NO